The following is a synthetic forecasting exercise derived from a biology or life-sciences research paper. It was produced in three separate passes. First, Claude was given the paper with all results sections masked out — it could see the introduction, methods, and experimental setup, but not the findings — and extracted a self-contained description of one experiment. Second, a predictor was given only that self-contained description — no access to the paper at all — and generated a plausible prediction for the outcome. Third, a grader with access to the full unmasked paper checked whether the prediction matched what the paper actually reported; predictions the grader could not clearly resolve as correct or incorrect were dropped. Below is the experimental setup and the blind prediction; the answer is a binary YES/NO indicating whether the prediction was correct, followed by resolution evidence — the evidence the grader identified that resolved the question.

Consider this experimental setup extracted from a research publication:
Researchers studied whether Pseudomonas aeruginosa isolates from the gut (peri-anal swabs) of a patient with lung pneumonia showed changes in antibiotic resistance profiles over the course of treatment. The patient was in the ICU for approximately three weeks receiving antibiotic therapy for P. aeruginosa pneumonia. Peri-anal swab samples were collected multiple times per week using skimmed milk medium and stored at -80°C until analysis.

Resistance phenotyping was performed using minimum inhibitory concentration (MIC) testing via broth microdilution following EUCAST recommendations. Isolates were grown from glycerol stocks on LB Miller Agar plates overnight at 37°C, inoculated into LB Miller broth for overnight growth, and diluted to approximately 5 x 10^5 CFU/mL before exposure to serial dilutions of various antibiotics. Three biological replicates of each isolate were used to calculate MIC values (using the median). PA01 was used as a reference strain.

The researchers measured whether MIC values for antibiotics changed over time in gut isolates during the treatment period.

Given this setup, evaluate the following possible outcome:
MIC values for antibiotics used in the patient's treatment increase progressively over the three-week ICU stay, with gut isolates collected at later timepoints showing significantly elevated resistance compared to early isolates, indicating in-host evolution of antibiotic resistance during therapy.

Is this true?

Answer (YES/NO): NO